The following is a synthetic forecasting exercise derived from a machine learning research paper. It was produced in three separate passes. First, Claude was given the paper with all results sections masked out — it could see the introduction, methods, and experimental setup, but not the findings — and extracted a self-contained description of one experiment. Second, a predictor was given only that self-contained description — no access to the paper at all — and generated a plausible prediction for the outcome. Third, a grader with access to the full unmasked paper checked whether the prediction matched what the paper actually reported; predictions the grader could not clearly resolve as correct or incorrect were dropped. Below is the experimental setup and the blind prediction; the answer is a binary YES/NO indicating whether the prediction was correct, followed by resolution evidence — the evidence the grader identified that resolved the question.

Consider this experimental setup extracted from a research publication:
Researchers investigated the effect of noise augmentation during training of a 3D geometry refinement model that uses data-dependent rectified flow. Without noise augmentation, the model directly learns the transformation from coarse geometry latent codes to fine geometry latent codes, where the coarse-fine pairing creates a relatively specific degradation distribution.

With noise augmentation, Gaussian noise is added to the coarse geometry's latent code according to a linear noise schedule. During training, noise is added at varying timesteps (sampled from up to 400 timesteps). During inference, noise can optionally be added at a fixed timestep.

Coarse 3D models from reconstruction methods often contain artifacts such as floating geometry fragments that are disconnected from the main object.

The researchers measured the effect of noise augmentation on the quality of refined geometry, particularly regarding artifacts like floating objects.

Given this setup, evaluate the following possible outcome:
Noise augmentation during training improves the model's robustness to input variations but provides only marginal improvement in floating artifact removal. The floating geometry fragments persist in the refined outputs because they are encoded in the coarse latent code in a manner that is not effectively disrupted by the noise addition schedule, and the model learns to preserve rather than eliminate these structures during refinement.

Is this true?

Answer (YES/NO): NO